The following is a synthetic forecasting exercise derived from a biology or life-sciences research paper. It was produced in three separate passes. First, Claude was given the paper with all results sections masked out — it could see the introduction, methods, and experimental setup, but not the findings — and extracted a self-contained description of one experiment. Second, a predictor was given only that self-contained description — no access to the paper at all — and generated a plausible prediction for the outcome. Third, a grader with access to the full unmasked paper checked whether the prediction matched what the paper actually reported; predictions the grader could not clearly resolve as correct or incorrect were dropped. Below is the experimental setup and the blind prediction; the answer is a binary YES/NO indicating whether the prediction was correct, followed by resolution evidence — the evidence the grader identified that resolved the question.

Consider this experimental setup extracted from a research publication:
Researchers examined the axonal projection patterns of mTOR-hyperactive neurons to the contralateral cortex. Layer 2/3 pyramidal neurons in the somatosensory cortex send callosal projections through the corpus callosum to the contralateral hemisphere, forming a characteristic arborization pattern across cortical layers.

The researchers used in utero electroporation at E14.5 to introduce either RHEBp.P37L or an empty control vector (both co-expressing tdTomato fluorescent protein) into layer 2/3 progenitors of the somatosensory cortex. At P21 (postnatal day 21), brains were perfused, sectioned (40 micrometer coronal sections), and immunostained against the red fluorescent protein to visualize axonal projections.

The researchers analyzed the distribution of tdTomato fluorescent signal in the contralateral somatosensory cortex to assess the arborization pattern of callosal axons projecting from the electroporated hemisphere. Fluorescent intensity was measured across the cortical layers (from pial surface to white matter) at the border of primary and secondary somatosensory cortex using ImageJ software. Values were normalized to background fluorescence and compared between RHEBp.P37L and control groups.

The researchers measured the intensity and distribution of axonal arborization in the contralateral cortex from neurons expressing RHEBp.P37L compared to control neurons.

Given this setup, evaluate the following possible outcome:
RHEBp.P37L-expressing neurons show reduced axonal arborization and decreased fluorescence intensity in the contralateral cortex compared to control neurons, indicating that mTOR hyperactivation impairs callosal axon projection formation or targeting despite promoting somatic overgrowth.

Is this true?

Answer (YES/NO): NO